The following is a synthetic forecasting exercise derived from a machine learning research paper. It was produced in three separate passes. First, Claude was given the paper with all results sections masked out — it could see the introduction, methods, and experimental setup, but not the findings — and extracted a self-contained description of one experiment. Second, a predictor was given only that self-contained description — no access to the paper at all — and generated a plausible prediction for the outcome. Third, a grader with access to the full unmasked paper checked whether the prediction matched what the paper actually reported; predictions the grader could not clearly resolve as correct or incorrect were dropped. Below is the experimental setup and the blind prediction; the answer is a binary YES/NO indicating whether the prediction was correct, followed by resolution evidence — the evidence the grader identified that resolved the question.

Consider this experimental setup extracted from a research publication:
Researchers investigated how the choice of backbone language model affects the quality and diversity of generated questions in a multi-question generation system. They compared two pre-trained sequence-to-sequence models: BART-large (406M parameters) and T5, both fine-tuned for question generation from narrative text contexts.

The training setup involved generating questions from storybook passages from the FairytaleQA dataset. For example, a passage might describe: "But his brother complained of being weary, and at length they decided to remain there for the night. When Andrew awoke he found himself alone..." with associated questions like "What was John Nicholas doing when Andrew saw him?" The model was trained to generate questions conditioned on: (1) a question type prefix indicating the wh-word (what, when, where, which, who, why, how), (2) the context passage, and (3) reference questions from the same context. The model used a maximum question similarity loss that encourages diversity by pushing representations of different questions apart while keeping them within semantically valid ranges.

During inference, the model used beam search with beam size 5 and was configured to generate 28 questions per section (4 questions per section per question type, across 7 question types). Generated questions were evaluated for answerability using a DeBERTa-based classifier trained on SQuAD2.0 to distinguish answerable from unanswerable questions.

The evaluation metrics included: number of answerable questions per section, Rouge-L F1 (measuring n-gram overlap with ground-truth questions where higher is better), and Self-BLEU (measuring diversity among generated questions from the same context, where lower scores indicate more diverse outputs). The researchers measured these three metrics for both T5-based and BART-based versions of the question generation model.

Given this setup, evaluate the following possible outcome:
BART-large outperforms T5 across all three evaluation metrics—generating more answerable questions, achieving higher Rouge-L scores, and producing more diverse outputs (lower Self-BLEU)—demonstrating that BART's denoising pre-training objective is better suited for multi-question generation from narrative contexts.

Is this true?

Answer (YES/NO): NO